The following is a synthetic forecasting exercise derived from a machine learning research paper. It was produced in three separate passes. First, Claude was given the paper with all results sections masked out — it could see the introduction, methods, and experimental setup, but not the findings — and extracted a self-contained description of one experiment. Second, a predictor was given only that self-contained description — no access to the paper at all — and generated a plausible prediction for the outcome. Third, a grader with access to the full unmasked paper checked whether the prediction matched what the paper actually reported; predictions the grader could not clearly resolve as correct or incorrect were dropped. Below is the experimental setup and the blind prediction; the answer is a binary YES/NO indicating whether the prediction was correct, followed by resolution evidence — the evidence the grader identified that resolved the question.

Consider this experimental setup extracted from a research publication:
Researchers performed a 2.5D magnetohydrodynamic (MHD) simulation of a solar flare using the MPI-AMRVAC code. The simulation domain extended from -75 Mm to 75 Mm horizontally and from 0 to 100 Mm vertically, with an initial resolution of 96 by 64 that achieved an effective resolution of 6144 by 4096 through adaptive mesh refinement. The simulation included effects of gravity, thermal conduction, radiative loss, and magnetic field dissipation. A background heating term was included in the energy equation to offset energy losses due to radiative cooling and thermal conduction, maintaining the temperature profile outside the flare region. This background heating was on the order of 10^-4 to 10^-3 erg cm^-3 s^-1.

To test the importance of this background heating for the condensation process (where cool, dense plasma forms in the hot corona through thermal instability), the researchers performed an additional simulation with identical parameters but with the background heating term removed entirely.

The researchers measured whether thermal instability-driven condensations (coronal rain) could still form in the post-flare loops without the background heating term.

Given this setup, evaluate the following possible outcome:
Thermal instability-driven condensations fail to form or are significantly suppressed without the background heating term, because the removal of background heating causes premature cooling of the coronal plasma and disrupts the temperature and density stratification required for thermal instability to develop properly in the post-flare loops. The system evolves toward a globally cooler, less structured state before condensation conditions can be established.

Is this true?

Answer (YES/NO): NO